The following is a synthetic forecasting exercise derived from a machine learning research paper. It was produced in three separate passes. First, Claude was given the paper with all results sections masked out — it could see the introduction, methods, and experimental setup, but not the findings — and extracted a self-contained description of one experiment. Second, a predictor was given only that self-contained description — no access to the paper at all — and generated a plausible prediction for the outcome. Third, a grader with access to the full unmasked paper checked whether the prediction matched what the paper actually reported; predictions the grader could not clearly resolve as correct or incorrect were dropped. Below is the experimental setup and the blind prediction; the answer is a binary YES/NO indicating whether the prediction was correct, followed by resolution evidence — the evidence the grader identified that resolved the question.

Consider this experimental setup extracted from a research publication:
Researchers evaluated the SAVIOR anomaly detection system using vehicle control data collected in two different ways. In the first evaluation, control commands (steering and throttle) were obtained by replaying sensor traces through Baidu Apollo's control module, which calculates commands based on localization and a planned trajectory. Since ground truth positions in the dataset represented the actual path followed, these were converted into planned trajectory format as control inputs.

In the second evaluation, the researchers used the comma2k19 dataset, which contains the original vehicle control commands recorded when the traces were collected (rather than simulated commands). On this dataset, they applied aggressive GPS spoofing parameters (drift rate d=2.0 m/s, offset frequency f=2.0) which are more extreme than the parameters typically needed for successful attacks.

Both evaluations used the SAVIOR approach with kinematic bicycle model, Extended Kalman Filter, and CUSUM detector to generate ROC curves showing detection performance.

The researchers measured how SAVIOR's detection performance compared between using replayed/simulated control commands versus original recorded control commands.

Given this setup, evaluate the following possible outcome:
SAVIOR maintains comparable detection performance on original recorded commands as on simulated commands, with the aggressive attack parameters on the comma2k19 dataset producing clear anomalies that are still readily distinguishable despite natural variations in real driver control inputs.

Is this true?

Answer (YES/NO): NO